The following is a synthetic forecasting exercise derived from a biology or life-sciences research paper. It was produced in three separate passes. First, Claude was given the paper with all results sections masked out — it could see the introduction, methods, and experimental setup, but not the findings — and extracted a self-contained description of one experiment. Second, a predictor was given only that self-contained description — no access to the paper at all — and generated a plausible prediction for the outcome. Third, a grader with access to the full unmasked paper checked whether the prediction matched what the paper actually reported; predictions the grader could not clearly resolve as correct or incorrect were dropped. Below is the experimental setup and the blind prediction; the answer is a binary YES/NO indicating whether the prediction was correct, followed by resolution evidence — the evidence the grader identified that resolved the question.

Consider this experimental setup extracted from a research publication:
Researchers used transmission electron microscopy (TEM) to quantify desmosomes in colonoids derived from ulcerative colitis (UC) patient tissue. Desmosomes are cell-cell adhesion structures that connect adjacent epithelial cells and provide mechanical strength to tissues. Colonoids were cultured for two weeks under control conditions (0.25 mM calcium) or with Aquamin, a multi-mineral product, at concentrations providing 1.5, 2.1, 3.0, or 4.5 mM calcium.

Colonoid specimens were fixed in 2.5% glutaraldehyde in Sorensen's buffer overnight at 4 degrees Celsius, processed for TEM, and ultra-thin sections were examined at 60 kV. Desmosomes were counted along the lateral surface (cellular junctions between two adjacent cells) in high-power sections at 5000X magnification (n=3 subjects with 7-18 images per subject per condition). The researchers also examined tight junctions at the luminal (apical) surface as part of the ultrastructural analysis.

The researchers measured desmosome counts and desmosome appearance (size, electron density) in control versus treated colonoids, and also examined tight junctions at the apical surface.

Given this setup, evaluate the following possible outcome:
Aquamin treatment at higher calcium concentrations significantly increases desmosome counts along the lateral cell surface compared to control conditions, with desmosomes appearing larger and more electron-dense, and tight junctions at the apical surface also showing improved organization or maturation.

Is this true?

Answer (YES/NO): NO